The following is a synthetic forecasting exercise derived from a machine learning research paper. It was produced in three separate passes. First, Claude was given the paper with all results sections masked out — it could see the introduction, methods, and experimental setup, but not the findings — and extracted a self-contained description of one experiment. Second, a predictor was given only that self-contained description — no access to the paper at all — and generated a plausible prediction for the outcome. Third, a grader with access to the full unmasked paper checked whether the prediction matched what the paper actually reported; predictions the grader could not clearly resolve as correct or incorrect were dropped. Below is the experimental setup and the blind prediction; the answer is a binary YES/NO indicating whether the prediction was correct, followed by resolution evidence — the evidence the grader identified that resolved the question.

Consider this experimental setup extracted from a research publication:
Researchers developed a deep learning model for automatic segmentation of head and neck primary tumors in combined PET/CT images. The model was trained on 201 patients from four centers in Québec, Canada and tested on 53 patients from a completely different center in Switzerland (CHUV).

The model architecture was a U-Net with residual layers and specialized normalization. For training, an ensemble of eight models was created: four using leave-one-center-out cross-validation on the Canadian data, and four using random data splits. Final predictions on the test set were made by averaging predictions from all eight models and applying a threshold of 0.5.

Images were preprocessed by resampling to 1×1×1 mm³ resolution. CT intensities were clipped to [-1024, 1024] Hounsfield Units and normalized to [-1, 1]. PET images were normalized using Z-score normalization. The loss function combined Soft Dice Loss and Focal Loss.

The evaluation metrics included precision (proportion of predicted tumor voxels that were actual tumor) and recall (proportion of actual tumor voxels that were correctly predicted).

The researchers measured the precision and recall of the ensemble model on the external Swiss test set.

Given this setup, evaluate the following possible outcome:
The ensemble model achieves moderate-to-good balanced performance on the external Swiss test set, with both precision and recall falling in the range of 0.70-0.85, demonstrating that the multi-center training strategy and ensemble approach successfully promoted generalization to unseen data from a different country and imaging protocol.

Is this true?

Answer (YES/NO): YES